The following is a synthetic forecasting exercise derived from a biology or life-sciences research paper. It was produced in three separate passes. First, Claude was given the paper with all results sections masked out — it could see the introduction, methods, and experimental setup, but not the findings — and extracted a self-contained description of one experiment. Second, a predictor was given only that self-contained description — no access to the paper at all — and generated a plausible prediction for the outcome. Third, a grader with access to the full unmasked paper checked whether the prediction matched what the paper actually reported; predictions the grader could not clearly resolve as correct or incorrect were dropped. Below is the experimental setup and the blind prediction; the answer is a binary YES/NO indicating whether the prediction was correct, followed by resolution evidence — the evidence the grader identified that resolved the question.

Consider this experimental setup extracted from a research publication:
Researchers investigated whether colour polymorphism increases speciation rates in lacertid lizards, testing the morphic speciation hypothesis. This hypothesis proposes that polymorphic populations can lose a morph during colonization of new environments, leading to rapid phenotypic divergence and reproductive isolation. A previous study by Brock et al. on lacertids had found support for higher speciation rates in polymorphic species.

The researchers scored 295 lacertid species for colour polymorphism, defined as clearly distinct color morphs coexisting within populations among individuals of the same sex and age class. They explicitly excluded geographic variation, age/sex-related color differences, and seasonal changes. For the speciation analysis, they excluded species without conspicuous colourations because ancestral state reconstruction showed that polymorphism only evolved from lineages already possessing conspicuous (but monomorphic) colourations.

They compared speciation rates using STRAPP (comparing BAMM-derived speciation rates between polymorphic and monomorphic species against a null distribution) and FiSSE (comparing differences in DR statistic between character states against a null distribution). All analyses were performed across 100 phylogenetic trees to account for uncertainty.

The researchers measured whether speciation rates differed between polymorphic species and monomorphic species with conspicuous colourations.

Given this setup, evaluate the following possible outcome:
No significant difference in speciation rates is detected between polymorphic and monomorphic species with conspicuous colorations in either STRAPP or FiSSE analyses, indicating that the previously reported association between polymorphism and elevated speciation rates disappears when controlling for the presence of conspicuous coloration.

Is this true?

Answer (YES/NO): YES